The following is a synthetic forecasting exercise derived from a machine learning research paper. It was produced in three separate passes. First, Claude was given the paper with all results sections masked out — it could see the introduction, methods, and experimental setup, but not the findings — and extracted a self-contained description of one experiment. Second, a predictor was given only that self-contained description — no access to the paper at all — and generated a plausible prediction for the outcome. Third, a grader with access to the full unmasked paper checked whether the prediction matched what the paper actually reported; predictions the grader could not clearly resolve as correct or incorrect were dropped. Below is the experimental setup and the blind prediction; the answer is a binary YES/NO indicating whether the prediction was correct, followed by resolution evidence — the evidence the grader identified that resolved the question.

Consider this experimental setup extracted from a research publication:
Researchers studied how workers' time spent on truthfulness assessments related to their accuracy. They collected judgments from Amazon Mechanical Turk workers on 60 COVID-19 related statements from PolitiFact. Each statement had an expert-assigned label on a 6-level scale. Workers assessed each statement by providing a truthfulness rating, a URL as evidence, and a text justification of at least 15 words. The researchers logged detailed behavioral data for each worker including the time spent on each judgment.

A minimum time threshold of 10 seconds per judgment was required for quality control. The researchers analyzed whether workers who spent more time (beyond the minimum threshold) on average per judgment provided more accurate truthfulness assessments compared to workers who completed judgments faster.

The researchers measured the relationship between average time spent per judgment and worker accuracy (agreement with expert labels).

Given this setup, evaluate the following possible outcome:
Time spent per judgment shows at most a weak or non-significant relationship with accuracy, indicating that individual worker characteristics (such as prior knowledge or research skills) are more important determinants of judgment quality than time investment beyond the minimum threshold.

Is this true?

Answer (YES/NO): YES